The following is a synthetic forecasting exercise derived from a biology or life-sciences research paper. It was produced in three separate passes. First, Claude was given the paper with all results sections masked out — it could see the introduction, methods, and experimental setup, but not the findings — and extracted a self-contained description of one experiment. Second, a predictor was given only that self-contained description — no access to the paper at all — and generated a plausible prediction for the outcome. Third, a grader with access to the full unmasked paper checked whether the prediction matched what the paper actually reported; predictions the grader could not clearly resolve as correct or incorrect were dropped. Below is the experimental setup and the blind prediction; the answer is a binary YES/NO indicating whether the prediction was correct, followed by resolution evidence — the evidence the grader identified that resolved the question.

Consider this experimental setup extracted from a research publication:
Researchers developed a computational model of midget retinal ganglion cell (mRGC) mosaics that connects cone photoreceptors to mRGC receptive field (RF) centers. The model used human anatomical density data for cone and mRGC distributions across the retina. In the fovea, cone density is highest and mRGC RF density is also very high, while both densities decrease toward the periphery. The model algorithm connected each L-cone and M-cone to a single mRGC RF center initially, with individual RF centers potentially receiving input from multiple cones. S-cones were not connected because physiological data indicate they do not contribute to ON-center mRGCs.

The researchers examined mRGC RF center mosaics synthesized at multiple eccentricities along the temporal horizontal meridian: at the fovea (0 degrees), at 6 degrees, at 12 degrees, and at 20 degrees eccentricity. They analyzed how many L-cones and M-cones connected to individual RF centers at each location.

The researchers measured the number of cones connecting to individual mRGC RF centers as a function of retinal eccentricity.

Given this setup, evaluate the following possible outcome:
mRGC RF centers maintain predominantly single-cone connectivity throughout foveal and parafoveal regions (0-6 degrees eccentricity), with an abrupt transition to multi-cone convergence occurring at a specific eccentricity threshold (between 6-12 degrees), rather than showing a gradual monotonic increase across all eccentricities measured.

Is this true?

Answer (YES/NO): NO